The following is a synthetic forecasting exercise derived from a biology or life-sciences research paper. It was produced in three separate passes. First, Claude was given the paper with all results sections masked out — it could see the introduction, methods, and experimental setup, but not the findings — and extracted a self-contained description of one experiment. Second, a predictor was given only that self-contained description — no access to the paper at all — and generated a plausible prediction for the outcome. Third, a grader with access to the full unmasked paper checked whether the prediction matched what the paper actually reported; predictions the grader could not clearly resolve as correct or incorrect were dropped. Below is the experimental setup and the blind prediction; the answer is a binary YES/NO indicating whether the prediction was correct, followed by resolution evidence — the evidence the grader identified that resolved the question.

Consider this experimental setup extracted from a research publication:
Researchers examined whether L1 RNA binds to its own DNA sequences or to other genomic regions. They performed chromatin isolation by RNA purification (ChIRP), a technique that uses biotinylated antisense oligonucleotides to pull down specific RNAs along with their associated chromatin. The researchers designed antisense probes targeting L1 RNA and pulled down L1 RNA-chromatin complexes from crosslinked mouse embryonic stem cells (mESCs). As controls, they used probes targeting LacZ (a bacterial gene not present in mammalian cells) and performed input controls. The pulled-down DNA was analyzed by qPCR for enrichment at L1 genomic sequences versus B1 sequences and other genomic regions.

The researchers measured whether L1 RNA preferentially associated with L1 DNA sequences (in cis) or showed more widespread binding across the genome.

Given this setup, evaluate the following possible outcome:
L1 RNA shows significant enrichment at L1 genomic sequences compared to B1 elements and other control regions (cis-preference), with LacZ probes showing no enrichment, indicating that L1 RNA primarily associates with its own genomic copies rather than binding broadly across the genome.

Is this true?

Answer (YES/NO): YES